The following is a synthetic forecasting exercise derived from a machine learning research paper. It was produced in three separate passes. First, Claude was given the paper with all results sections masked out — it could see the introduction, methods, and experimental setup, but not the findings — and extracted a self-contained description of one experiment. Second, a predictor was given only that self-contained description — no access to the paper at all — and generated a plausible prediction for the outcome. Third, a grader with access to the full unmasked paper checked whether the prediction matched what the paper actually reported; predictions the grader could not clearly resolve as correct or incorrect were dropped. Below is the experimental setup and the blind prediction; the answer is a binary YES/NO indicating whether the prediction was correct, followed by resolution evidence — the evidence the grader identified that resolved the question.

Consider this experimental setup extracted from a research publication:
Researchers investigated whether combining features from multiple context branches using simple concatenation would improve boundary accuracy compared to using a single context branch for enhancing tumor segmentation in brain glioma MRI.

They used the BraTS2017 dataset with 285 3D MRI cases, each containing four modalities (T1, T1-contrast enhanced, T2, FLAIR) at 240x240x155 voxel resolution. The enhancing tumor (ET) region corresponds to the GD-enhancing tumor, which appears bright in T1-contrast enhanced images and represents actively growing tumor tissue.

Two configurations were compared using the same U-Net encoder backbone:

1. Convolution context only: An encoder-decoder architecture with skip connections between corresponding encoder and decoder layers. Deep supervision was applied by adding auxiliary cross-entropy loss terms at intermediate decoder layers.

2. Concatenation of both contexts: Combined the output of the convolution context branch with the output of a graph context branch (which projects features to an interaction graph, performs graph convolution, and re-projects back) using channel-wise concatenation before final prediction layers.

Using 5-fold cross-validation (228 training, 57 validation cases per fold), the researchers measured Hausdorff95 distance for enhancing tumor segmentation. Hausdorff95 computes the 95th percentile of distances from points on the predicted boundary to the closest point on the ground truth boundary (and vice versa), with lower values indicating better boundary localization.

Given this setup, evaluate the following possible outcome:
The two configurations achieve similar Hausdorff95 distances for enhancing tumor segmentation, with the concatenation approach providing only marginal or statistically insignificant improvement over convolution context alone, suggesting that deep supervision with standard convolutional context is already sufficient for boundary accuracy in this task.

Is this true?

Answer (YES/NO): NO